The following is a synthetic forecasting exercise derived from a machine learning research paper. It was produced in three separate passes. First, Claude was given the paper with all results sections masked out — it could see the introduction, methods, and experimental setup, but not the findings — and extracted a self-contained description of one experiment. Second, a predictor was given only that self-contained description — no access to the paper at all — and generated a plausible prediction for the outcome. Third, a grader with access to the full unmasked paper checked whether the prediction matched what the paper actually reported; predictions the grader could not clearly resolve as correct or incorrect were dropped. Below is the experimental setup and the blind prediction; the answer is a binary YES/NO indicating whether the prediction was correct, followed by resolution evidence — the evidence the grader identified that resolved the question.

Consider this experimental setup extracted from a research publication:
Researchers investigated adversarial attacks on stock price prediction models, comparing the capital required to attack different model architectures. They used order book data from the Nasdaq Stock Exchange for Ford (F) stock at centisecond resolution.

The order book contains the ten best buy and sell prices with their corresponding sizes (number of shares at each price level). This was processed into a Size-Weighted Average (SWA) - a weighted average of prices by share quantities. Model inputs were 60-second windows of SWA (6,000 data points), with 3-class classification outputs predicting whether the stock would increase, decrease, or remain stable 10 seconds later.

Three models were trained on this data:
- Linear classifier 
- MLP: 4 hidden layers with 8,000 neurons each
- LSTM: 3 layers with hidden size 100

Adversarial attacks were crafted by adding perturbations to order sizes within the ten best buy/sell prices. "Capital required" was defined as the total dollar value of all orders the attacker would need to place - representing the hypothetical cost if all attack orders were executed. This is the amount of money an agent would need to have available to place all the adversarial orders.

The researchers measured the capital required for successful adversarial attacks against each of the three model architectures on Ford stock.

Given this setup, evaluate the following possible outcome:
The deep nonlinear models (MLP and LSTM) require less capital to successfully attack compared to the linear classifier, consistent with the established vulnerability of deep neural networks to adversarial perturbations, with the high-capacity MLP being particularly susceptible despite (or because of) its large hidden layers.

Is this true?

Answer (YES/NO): NO